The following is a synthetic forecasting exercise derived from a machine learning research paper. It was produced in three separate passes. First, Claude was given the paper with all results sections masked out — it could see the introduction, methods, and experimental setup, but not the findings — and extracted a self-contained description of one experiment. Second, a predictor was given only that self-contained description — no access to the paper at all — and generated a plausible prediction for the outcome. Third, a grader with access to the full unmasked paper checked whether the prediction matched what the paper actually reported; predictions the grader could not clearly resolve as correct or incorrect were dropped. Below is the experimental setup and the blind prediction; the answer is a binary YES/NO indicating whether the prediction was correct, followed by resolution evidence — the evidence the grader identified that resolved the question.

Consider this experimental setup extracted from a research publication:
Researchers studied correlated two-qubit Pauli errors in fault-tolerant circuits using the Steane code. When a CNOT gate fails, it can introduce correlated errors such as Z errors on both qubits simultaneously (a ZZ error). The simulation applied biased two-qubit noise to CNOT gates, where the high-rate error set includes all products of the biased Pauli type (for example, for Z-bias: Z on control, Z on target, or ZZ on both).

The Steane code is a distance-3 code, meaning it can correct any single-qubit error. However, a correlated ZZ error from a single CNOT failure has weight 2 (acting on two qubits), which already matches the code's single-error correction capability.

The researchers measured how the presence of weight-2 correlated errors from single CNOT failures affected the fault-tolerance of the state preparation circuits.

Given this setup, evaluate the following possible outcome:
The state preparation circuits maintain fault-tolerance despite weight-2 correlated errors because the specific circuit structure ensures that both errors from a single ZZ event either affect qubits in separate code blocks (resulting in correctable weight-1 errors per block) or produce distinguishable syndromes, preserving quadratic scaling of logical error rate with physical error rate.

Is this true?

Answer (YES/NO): NO